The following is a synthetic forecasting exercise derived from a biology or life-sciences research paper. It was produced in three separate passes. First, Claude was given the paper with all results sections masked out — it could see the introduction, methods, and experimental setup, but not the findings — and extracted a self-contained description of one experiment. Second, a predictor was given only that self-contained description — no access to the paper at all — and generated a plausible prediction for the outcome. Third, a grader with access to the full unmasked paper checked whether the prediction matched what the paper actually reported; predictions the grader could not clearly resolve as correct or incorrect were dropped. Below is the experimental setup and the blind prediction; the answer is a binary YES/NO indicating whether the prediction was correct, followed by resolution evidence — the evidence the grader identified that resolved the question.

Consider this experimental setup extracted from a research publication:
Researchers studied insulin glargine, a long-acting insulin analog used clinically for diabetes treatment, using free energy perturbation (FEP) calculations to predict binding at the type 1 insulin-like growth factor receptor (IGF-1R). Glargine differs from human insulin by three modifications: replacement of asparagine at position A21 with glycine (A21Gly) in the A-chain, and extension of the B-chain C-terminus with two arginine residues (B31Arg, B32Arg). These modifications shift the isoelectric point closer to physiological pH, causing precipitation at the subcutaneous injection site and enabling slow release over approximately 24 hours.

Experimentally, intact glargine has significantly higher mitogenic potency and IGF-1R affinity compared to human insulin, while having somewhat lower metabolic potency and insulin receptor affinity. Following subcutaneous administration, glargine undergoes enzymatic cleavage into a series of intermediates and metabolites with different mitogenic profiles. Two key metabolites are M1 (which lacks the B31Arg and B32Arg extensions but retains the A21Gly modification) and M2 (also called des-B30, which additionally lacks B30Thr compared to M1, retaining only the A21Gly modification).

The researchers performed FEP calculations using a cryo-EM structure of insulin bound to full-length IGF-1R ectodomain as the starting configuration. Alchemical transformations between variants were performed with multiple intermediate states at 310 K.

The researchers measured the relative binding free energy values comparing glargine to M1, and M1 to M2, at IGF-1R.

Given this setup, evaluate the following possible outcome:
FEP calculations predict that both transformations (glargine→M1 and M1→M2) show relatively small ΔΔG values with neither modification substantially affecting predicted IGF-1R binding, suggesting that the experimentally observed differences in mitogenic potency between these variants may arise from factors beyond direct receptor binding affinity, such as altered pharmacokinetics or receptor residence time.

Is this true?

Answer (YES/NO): NO